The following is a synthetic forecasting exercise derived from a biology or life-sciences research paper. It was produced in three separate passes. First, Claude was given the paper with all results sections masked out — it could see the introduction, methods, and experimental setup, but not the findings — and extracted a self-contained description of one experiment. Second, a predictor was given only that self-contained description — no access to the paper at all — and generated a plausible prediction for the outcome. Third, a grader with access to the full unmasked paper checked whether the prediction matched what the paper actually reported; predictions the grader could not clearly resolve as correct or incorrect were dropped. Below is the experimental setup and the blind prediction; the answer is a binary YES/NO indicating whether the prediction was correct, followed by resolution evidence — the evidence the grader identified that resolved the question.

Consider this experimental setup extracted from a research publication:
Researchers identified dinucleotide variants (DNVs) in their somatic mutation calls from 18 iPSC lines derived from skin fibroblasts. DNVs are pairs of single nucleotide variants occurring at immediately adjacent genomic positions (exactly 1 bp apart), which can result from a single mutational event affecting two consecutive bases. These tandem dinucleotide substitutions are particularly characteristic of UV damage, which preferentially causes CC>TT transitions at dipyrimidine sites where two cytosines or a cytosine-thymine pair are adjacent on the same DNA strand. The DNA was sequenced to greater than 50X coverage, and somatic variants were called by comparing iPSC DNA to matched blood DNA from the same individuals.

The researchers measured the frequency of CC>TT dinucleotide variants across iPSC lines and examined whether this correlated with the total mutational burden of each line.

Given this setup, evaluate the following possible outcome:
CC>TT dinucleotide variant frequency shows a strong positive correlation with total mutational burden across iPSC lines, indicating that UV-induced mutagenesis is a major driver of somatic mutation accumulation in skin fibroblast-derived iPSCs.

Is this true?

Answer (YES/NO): YES